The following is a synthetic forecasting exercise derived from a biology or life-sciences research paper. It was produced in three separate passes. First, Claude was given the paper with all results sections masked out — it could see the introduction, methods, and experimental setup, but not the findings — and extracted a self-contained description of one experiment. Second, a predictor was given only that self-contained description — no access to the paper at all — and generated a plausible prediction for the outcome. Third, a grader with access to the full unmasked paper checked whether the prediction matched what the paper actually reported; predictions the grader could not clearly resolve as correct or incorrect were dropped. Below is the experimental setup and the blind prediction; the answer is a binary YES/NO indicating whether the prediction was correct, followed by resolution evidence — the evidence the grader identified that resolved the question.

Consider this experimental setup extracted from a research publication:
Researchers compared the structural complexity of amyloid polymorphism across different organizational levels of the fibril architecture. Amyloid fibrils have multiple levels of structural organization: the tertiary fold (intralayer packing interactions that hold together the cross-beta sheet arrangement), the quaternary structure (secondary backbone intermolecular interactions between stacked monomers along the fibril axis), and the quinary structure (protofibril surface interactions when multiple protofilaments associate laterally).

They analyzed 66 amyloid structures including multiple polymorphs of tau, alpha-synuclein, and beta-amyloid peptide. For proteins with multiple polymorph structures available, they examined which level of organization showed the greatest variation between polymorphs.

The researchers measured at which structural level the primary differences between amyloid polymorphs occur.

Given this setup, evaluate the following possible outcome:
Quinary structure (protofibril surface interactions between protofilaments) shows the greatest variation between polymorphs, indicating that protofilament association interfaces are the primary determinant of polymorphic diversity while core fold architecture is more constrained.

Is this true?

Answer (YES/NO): NO